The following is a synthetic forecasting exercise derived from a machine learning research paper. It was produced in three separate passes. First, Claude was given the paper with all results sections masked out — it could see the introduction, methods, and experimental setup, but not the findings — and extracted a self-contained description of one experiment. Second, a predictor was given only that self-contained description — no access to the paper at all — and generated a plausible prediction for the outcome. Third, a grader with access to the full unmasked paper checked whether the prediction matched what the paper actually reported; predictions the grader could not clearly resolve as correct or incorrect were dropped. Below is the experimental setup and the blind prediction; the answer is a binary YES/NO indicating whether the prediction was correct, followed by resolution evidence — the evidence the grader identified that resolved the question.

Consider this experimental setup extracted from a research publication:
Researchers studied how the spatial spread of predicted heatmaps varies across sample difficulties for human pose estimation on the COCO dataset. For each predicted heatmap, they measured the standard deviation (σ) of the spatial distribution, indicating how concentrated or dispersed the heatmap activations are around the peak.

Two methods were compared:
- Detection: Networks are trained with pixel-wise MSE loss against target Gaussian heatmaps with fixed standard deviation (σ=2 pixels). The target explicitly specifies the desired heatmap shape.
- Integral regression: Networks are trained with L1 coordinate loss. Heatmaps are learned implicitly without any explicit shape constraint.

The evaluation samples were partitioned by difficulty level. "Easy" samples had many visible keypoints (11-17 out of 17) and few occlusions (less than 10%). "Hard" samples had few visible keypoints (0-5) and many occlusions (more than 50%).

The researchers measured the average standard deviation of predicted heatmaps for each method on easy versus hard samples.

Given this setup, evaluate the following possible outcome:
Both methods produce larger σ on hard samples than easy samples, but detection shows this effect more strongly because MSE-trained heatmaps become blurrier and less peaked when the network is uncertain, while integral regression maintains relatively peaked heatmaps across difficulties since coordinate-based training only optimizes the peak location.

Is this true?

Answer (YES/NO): NO